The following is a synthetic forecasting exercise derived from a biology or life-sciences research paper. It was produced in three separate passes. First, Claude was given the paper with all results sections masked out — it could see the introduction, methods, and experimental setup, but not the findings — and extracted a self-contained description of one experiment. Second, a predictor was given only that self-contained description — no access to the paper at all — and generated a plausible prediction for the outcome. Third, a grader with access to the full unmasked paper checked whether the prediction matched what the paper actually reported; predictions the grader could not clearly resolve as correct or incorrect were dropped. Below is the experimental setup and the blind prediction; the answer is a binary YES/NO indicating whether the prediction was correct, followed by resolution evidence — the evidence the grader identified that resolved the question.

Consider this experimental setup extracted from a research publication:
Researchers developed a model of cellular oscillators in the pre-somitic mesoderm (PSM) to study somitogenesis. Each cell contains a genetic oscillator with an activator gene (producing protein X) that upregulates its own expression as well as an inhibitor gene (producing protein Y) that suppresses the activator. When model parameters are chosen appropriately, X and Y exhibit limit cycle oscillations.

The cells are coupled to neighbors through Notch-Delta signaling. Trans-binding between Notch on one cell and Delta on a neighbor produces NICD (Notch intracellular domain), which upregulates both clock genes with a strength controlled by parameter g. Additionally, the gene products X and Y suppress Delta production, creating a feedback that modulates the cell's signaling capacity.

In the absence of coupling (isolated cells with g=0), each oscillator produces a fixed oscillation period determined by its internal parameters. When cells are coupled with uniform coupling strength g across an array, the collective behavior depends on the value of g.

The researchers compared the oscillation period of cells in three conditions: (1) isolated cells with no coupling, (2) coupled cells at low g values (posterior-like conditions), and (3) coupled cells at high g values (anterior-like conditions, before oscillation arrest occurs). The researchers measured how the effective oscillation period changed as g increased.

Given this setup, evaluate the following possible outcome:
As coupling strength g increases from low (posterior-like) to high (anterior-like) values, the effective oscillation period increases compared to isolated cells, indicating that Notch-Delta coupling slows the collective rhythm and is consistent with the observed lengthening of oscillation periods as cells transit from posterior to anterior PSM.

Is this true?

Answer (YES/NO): YES